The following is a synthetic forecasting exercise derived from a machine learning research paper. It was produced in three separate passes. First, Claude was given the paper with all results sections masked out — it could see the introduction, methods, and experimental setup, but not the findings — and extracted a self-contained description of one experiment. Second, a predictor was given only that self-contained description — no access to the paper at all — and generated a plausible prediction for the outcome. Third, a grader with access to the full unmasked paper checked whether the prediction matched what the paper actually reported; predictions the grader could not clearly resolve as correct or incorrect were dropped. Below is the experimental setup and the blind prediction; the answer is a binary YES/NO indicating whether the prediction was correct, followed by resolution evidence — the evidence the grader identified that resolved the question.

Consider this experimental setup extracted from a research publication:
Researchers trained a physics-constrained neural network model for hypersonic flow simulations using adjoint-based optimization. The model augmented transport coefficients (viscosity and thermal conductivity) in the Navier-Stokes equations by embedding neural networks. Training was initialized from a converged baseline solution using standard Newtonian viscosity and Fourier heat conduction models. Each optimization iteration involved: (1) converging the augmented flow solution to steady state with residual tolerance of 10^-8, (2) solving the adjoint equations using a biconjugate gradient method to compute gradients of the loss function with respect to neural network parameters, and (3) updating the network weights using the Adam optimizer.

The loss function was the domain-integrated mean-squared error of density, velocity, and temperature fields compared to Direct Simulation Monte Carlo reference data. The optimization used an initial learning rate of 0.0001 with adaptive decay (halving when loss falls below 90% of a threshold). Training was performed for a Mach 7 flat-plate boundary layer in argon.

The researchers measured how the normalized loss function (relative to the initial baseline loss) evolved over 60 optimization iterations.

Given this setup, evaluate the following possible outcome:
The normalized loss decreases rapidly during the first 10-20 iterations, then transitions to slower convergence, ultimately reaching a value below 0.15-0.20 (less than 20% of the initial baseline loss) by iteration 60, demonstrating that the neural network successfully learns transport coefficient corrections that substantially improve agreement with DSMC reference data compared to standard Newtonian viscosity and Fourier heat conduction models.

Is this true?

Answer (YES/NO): NO